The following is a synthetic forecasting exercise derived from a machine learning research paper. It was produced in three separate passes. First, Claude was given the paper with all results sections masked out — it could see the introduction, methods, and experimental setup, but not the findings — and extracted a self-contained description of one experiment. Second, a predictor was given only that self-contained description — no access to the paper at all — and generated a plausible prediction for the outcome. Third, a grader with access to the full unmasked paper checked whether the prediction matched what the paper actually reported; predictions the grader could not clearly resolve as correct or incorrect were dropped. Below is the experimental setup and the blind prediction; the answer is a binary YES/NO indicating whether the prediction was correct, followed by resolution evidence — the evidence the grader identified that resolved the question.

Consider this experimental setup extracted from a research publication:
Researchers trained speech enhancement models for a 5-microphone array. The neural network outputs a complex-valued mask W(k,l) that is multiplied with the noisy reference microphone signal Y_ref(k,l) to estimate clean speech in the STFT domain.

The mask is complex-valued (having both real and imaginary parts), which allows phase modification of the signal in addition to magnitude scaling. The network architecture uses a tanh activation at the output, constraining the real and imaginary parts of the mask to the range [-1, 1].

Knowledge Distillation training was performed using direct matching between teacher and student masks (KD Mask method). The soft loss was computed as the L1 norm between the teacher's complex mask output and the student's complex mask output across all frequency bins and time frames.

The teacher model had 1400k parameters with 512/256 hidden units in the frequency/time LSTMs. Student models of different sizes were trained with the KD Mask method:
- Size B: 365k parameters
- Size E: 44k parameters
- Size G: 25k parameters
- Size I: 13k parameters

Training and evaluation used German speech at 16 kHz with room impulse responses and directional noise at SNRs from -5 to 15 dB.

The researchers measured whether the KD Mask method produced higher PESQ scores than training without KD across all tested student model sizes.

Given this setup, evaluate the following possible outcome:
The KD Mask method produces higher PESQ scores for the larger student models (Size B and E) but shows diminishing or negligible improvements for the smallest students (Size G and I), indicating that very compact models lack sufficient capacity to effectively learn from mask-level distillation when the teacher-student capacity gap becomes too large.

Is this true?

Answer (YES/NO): NO